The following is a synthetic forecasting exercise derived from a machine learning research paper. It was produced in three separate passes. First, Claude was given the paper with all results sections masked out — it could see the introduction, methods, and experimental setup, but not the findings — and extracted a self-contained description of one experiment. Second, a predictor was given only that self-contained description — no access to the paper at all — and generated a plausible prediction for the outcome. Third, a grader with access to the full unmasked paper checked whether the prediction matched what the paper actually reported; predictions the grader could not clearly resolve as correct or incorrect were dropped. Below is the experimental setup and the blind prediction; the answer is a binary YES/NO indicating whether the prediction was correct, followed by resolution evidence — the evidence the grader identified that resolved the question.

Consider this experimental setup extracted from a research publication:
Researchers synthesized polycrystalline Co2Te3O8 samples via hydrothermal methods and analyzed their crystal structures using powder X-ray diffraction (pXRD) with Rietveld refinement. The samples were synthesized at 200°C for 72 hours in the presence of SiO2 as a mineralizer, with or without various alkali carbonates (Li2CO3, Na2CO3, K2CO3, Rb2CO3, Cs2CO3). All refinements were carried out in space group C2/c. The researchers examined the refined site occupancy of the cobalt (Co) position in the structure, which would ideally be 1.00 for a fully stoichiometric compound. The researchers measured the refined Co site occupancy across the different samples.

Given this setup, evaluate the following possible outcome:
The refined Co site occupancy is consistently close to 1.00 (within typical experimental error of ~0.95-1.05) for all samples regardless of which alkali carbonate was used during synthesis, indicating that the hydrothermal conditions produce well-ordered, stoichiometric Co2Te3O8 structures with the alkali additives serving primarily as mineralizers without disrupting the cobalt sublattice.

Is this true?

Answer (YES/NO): NO